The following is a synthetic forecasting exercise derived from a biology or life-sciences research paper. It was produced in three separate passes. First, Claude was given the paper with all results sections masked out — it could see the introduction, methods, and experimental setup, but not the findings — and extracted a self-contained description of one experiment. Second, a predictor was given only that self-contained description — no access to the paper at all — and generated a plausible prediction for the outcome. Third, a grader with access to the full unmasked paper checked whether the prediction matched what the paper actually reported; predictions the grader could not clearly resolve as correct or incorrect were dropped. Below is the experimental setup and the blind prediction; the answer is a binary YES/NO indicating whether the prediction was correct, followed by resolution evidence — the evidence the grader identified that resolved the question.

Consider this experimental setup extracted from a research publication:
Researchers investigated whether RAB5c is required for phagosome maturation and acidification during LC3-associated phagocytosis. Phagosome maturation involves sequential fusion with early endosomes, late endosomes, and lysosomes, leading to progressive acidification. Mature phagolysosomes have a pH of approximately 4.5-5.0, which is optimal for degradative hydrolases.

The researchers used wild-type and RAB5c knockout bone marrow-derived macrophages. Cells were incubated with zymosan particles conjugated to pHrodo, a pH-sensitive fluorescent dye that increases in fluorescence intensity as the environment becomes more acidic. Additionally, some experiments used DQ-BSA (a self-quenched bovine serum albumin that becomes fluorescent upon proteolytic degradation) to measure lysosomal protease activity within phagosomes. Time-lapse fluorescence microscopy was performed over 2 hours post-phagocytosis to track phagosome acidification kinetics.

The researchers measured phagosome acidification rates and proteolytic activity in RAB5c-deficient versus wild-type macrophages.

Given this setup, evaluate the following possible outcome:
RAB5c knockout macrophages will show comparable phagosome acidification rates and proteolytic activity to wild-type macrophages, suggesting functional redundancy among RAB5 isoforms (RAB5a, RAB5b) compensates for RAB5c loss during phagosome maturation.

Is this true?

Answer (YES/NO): NO